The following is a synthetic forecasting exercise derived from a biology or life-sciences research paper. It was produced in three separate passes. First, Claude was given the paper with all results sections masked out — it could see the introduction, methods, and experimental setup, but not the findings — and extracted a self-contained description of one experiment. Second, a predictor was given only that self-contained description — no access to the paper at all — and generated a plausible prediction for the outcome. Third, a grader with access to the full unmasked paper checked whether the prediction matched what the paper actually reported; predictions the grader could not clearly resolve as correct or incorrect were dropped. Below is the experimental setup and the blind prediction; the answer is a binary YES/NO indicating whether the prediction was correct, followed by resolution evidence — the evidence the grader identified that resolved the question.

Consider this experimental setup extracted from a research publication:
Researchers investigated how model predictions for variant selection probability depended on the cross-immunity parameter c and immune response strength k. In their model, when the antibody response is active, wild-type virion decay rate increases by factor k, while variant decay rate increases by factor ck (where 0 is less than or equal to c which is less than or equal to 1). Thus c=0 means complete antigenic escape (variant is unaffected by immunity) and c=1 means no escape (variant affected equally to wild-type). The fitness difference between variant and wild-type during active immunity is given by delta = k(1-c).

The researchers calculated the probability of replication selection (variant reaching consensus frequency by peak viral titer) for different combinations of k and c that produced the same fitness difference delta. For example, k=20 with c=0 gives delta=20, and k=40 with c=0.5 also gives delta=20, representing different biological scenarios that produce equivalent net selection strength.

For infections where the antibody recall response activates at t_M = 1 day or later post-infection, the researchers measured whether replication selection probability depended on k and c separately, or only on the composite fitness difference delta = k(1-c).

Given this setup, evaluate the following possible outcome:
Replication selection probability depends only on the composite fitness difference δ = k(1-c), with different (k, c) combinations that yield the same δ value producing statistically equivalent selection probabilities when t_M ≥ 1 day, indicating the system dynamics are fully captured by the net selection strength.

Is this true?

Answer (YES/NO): YES